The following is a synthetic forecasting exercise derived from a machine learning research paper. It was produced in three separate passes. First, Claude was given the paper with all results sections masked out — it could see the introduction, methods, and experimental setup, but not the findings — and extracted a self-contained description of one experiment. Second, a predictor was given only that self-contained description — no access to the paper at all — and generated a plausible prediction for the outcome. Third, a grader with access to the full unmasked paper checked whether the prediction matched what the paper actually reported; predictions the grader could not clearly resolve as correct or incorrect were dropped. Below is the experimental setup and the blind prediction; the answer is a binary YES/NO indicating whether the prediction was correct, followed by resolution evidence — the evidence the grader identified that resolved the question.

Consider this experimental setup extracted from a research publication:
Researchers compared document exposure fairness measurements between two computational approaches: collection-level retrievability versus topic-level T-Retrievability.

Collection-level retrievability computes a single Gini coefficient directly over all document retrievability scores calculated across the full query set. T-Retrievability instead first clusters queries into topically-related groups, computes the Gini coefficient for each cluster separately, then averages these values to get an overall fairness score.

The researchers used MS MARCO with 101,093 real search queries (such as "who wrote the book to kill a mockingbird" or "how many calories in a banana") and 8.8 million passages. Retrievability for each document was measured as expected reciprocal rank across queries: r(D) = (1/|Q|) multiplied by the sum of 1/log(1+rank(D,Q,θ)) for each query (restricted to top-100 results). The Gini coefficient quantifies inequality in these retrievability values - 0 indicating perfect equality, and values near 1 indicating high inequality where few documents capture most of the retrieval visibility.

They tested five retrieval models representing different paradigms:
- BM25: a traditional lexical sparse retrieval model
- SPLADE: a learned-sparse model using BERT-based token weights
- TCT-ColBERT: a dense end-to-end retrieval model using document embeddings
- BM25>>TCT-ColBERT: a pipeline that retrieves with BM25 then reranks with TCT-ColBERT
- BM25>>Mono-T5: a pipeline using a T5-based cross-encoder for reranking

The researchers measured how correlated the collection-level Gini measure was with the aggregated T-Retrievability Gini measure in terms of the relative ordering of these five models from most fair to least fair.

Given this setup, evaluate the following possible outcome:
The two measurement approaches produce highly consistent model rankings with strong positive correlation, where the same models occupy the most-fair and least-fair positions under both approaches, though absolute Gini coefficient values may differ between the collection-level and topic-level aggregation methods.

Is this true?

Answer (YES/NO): NO